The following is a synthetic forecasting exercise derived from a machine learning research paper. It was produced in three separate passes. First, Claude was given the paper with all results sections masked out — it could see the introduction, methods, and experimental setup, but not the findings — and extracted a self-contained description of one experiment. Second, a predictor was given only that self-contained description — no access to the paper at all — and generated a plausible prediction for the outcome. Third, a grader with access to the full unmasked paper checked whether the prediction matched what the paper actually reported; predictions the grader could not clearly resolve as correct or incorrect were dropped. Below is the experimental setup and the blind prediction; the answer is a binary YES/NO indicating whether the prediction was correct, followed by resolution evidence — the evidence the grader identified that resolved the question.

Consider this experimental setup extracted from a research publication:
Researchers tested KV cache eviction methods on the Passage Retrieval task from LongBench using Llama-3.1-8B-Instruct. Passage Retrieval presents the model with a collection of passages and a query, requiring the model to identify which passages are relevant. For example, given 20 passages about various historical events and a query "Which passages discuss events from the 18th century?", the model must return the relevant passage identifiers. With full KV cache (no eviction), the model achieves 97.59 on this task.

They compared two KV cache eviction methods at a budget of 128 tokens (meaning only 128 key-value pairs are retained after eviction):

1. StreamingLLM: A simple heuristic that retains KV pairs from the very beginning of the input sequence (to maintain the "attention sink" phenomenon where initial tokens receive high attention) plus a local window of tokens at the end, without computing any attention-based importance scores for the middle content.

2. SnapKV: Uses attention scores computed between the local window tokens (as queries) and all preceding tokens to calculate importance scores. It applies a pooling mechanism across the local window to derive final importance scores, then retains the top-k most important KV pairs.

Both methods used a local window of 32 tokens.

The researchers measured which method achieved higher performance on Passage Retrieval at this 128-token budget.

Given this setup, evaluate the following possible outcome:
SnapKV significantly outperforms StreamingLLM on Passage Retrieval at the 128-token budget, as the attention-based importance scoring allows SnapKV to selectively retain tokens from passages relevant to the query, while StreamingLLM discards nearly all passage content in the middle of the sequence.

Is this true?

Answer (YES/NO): NO